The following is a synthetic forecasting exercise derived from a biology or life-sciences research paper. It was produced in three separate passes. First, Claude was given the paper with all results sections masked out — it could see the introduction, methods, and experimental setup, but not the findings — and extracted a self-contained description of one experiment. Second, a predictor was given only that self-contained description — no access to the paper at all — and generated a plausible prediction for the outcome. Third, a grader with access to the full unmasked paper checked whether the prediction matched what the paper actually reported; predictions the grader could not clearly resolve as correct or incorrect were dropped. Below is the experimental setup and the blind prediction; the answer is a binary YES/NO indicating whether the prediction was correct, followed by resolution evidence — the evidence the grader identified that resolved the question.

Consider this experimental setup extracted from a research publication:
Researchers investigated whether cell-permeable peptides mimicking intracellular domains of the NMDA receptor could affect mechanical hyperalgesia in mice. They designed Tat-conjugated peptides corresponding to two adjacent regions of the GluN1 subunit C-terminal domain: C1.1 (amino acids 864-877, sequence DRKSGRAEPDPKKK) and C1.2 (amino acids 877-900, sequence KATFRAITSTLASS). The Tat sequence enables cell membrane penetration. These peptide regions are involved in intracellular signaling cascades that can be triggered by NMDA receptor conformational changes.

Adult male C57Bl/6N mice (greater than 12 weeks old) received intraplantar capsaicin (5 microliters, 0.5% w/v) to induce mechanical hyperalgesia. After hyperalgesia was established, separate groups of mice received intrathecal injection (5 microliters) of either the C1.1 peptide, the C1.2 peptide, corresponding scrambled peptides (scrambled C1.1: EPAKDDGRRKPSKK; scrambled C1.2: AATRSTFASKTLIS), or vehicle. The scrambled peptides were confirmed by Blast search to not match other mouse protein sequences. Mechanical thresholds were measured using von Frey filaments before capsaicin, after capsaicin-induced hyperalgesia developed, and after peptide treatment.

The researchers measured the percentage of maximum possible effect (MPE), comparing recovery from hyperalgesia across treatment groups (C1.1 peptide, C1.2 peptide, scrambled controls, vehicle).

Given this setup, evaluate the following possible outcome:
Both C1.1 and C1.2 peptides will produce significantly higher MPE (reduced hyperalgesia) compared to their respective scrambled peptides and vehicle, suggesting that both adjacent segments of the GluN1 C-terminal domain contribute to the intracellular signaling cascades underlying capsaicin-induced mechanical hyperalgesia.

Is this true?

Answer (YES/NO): NO